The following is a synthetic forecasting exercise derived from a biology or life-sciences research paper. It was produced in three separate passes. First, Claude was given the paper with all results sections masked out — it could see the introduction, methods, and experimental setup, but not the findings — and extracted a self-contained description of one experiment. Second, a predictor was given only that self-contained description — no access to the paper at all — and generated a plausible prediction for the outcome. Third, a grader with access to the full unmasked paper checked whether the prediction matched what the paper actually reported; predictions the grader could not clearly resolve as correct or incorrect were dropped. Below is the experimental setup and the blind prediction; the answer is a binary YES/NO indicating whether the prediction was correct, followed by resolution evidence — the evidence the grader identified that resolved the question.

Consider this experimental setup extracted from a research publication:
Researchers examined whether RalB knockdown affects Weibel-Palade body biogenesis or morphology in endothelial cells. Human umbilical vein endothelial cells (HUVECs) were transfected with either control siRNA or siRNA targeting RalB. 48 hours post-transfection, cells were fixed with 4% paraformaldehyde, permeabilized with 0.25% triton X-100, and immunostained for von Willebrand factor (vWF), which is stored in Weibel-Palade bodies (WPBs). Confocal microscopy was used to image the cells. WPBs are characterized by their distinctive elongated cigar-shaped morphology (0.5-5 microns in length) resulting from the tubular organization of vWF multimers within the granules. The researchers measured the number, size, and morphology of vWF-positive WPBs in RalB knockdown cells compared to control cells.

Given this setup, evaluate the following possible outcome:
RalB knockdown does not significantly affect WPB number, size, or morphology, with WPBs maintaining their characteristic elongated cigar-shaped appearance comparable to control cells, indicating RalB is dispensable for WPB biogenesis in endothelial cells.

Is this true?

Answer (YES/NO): YES